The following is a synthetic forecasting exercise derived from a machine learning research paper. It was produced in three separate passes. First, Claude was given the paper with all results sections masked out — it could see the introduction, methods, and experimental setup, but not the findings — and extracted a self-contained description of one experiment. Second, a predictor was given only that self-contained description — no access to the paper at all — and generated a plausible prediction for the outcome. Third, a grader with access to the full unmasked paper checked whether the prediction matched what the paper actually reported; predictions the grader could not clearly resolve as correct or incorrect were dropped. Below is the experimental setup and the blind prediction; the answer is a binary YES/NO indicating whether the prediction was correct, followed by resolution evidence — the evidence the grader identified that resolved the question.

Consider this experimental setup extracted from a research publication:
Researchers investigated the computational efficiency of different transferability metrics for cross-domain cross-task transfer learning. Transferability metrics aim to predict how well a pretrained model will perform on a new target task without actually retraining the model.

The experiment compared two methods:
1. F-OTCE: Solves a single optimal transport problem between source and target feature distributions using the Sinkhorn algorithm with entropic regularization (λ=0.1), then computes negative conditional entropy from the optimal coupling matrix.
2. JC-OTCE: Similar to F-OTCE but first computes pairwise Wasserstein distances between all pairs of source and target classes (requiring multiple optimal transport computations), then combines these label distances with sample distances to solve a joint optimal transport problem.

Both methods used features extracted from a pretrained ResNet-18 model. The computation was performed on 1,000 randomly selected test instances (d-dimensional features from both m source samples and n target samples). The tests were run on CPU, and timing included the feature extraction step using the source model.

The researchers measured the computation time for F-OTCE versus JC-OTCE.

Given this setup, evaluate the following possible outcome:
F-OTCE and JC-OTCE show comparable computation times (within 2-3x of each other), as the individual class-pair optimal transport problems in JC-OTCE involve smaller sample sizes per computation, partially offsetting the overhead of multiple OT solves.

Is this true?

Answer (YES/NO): YES